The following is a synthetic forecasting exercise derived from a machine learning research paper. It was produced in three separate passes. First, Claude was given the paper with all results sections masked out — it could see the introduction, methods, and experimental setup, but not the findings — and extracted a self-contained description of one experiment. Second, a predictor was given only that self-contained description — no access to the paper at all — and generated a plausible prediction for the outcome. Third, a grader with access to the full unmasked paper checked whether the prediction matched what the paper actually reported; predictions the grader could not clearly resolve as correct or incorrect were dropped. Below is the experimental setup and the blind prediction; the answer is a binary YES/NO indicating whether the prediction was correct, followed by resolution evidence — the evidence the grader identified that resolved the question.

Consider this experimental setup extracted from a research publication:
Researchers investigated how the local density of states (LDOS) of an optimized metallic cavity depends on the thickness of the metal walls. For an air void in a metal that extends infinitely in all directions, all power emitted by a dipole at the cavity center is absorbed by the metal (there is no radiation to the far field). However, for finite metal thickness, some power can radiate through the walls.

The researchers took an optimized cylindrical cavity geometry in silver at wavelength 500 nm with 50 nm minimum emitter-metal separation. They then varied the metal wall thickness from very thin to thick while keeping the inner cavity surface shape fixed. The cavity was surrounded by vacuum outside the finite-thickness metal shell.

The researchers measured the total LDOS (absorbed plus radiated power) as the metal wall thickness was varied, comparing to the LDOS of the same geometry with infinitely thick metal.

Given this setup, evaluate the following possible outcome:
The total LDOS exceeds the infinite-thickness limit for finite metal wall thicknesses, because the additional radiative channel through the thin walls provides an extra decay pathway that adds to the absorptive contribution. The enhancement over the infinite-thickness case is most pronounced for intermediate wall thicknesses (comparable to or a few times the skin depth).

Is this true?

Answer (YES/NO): NO